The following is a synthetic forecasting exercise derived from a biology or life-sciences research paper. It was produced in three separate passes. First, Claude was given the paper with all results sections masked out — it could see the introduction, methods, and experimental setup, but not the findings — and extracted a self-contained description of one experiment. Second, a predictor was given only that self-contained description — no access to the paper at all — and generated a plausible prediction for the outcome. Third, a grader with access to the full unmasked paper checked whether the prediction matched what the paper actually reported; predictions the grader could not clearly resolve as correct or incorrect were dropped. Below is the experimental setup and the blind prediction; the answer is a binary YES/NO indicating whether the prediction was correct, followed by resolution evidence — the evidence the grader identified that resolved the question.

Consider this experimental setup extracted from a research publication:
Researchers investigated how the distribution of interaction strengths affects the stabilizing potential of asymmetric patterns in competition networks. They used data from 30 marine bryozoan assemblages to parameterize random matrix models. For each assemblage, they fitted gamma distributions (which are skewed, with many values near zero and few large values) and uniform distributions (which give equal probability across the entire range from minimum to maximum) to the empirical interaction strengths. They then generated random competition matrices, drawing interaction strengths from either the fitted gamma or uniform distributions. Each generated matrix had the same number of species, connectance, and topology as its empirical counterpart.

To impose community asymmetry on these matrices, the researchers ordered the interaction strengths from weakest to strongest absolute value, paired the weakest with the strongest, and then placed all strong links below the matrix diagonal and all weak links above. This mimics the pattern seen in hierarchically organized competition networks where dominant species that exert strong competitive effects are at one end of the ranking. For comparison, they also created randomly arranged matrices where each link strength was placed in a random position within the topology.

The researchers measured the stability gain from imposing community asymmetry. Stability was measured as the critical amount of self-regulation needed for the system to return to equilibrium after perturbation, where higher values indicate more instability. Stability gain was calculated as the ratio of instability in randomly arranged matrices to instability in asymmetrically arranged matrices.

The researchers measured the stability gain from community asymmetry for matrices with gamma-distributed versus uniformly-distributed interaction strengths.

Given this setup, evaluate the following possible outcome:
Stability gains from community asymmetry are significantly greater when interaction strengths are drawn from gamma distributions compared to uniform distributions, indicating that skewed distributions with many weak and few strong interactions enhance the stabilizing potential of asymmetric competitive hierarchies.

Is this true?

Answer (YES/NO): YES